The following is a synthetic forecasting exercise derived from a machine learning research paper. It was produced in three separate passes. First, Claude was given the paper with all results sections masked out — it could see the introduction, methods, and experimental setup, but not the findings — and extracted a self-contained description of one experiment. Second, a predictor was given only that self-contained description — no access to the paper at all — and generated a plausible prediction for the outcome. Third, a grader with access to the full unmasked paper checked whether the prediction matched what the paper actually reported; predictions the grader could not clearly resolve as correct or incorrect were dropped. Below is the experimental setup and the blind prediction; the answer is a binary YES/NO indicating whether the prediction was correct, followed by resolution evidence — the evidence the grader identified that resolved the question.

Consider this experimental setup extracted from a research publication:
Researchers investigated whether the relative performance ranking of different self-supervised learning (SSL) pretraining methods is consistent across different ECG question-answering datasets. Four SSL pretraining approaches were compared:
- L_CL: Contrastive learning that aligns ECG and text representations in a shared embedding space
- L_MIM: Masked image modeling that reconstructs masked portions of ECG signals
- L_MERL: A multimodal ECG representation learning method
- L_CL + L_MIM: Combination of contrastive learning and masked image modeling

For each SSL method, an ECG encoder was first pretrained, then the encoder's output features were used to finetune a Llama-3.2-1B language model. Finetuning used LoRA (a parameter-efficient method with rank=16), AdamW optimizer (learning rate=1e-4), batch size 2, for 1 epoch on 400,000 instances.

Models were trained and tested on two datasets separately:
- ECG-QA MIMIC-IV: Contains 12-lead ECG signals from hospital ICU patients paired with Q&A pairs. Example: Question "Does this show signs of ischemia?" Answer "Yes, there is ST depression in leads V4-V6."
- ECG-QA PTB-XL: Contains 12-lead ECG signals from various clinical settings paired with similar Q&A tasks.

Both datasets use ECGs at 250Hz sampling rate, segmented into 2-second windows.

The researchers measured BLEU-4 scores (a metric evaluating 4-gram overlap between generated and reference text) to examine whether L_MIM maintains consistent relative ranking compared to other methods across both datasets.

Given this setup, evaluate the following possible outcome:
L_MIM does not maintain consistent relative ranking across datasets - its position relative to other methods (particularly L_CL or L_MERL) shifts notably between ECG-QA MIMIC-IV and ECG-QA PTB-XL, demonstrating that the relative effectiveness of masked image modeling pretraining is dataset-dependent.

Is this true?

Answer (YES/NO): YES